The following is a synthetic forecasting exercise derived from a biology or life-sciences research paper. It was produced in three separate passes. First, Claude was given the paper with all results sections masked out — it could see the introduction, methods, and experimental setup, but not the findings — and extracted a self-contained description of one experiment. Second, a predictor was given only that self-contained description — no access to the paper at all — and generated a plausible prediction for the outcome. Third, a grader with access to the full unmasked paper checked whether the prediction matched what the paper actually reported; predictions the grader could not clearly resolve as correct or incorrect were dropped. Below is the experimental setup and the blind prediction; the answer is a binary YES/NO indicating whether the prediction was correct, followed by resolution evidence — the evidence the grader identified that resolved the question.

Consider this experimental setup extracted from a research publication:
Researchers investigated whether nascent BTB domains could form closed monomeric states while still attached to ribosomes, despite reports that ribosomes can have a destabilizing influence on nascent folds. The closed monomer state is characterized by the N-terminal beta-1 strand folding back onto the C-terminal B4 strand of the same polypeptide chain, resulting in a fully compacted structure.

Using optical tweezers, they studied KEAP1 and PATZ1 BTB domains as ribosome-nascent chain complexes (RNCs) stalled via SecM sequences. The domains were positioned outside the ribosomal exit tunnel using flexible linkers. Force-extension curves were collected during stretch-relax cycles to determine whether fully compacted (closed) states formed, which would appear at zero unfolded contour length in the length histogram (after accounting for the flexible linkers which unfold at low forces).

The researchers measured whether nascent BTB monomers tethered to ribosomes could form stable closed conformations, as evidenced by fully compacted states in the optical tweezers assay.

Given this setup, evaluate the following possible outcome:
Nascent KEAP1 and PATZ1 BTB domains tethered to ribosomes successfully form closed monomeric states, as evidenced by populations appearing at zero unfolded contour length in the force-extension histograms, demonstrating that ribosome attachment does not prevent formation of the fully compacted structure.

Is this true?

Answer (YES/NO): YES